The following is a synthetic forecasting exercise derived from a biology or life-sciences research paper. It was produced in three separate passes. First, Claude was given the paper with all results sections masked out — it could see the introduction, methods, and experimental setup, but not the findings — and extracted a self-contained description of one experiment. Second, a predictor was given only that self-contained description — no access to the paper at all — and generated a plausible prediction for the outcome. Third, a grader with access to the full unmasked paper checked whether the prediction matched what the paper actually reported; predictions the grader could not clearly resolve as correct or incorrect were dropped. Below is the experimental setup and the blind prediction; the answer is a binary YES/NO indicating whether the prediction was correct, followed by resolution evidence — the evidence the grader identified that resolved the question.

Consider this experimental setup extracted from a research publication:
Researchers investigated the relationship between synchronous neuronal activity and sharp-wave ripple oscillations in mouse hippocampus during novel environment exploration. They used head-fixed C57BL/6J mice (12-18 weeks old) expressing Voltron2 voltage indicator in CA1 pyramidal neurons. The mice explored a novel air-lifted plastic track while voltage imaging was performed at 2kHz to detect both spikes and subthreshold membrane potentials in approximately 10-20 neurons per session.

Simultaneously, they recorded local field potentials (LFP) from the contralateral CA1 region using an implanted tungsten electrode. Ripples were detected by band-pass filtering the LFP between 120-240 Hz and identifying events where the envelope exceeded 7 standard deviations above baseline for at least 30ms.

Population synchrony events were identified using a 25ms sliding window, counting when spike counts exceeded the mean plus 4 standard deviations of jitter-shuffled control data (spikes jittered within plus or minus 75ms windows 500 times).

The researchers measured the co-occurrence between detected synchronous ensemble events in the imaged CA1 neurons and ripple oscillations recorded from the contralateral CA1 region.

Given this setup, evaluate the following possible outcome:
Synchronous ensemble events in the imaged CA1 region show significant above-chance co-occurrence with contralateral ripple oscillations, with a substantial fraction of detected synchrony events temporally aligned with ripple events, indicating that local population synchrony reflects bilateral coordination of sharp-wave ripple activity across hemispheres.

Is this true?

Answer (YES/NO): NO